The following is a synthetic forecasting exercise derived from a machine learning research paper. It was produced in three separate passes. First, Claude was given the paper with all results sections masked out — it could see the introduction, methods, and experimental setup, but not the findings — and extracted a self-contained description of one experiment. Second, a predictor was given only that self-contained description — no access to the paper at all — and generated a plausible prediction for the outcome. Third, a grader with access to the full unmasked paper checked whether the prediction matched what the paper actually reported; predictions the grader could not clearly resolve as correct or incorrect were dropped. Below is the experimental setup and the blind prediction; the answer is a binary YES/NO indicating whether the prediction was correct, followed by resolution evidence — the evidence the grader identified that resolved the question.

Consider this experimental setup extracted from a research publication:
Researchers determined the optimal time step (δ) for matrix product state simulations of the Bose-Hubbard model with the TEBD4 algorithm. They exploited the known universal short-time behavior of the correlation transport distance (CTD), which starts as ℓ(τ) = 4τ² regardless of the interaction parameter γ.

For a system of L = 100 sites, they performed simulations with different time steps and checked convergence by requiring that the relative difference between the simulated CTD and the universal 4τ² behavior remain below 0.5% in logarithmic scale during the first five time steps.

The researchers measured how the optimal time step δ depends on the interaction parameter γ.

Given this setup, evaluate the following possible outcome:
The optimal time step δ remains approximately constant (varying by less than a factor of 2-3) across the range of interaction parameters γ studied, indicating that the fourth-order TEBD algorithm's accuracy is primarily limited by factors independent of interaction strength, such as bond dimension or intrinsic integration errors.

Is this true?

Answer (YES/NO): NO